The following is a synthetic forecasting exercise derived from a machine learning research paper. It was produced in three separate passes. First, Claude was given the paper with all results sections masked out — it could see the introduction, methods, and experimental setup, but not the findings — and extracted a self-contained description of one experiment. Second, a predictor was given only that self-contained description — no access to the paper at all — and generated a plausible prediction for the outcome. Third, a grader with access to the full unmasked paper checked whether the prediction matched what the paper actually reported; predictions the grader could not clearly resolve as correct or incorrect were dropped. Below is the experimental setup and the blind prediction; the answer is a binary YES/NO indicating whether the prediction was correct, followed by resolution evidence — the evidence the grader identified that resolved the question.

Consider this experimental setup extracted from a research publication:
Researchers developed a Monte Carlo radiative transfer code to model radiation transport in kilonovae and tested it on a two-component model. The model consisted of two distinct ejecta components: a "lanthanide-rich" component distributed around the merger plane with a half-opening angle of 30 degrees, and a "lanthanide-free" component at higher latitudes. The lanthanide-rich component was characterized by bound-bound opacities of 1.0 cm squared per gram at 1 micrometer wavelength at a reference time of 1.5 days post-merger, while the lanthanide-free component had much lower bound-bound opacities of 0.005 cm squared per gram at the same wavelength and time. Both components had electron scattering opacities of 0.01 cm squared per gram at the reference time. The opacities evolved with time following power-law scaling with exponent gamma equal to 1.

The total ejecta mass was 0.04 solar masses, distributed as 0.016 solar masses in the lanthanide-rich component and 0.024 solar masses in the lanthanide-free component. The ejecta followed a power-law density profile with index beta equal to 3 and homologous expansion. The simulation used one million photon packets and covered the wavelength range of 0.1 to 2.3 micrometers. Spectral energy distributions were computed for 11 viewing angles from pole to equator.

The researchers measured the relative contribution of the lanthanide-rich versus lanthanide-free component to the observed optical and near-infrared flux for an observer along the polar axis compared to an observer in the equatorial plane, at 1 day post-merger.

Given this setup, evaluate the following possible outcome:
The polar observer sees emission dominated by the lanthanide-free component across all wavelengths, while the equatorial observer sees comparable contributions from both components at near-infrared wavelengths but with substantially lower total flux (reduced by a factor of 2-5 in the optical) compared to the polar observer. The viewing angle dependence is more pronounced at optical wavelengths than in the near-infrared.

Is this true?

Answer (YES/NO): NO